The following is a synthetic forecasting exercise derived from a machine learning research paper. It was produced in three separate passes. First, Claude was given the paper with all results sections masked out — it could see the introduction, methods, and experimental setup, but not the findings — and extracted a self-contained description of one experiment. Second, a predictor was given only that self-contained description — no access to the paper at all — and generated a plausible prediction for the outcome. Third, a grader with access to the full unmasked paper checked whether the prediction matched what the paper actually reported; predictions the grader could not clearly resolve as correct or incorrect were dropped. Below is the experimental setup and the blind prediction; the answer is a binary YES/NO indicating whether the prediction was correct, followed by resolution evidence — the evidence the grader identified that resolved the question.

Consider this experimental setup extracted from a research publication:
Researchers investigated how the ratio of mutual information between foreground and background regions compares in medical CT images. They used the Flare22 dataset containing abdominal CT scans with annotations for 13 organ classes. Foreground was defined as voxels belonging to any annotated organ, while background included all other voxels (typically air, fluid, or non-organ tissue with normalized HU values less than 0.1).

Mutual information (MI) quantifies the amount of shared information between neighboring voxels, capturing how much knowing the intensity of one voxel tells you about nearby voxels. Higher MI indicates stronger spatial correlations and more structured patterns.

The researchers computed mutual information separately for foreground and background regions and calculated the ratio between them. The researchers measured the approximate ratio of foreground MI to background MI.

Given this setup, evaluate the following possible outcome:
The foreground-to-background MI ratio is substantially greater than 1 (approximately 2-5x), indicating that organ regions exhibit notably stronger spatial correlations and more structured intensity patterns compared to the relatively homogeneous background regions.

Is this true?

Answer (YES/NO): NO